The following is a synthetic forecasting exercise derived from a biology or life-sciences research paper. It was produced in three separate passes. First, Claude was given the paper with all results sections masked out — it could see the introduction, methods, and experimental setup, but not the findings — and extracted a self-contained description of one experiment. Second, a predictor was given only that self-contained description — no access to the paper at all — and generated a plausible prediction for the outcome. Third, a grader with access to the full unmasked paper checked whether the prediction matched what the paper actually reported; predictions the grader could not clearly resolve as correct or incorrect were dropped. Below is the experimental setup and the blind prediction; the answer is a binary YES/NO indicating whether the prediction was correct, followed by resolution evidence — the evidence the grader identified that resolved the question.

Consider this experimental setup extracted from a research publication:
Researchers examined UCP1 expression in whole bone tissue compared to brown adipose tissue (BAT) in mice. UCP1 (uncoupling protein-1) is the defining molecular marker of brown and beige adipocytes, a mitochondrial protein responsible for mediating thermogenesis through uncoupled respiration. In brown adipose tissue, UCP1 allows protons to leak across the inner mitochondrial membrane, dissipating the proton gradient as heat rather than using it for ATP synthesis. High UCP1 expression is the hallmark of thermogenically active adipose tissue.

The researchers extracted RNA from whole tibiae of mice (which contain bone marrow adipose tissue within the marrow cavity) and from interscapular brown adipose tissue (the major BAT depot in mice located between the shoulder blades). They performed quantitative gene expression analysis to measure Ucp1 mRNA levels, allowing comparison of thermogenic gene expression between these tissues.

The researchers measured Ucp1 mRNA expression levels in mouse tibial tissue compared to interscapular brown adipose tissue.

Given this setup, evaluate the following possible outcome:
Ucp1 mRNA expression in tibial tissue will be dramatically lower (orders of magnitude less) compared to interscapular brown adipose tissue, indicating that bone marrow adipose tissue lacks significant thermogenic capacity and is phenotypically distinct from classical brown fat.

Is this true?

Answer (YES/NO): YES